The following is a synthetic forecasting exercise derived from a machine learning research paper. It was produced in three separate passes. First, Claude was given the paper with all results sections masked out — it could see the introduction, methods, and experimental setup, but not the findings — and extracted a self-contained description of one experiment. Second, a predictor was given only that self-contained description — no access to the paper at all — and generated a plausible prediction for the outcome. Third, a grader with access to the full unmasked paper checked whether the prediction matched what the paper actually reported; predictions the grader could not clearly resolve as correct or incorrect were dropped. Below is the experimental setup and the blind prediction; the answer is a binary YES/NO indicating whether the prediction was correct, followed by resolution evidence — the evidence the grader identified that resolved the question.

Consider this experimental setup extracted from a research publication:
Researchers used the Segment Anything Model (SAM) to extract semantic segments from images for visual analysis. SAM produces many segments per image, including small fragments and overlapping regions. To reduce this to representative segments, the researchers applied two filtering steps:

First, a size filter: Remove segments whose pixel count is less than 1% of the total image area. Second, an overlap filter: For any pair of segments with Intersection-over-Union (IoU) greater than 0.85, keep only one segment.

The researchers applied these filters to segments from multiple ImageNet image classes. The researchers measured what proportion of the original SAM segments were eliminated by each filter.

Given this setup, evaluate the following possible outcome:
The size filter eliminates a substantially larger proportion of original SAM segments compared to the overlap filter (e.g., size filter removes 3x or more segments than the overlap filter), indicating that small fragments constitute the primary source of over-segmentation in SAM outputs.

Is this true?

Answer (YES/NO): YES